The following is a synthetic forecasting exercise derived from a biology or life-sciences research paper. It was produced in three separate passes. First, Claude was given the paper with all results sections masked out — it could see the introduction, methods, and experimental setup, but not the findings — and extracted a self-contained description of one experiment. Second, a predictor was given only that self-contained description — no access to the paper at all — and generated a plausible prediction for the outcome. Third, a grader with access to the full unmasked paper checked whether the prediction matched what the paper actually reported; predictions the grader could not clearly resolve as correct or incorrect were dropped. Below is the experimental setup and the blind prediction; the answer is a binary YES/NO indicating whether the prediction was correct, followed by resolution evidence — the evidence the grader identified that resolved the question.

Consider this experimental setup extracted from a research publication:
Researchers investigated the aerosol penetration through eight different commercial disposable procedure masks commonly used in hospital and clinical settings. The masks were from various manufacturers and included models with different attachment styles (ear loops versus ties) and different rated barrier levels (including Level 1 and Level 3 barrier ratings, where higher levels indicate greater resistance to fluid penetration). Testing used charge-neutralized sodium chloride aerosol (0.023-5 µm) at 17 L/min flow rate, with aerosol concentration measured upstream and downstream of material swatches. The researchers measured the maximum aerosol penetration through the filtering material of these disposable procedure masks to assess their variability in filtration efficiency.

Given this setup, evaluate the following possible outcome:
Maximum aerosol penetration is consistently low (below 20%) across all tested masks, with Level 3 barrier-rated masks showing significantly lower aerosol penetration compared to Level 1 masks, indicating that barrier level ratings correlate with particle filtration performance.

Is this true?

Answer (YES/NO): NO